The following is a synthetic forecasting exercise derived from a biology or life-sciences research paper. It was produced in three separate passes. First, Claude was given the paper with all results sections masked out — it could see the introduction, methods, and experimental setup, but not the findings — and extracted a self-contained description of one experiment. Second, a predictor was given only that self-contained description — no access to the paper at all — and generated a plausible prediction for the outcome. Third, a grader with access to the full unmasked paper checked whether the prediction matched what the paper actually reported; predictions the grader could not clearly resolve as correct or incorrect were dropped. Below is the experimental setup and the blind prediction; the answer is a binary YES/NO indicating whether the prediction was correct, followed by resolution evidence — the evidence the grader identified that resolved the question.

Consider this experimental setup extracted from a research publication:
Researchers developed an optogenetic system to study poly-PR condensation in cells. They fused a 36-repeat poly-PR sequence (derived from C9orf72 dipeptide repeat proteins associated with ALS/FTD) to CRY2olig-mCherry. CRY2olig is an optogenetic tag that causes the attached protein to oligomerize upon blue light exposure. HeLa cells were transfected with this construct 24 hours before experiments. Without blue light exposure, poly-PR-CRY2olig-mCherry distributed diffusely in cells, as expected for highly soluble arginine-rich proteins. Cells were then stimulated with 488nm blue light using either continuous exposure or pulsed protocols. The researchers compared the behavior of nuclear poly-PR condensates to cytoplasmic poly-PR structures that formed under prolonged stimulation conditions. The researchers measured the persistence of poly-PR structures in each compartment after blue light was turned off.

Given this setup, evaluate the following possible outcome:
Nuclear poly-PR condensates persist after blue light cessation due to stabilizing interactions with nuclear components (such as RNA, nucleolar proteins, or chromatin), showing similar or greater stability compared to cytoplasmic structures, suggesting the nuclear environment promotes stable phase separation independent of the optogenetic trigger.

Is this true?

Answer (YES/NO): NO